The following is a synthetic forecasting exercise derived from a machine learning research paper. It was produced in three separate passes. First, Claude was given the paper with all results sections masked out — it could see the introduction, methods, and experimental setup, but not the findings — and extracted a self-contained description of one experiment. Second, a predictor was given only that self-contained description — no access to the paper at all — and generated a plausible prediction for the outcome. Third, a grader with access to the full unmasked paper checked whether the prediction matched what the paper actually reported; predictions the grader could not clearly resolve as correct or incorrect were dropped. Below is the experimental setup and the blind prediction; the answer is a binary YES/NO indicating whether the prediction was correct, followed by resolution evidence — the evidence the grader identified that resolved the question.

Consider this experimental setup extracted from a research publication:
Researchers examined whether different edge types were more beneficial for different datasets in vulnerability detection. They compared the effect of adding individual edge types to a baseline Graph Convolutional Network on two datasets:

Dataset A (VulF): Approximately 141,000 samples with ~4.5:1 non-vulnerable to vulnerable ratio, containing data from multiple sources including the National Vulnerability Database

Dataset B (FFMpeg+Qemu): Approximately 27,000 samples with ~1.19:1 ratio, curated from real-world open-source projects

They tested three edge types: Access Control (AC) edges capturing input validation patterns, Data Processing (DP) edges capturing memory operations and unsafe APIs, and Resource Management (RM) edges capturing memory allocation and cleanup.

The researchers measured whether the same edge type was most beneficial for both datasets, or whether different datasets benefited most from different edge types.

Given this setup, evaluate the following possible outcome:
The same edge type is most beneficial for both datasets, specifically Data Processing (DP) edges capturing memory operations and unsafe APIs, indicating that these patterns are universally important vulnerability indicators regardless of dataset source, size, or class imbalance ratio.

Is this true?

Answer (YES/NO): NO